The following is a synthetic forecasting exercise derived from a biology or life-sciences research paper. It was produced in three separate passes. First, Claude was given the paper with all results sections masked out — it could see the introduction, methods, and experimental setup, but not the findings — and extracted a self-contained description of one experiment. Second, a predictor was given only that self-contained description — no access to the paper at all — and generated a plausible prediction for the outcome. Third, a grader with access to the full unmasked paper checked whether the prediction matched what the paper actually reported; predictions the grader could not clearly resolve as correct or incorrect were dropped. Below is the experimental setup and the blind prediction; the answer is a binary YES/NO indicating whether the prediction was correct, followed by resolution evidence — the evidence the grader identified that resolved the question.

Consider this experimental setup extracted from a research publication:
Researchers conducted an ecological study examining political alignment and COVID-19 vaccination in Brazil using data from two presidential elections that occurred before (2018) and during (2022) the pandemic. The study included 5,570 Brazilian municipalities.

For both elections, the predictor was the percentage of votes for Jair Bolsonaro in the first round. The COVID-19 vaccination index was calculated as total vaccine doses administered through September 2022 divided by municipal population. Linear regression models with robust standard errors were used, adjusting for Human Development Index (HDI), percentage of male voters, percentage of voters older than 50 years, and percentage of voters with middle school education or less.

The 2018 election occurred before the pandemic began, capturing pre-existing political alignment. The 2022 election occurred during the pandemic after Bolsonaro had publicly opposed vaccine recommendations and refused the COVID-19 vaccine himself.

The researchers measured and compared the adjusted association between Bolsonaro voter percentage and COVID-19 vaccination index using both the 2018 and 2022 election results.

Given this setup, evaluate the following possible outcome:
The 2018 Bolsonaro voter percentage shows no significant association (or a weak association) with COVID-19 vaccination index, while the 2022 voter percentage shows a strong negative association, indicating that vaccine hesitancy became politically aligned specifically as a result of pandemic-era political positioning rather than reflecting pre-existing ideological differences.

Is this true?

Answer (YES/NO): NO